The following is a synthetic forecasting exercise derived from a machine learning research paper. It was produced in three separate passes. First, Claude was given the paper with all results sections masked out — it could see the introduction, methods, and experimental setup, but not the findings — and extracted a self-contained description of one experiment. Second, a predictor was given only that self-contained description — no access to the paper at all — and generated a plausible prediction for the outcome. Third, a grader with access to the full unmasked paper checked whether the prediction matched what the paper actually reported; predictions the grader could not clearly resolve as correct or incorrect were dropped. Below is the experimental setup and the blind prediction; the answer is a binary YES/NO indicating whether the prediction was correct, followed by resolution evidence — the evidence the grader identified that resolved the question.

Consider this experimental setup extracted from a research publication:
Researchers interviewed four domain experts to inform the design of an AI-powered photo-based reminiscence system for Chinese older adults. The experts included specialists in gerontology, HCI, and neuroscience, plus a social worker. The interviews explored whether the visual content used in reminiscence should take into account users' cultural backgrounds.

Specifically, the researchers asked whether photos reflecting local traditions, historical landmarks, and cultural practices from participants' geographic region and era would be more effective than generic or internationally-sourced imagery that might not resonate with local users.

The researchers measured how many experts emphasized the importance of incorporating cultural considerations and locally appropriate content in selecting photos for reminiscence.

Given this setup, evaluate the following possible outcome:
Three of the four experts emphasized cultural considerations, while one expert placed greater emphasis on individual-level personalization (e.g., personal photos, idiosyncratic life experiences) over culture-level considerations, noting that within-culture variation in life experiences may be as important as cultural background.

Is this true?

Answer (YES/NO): NO